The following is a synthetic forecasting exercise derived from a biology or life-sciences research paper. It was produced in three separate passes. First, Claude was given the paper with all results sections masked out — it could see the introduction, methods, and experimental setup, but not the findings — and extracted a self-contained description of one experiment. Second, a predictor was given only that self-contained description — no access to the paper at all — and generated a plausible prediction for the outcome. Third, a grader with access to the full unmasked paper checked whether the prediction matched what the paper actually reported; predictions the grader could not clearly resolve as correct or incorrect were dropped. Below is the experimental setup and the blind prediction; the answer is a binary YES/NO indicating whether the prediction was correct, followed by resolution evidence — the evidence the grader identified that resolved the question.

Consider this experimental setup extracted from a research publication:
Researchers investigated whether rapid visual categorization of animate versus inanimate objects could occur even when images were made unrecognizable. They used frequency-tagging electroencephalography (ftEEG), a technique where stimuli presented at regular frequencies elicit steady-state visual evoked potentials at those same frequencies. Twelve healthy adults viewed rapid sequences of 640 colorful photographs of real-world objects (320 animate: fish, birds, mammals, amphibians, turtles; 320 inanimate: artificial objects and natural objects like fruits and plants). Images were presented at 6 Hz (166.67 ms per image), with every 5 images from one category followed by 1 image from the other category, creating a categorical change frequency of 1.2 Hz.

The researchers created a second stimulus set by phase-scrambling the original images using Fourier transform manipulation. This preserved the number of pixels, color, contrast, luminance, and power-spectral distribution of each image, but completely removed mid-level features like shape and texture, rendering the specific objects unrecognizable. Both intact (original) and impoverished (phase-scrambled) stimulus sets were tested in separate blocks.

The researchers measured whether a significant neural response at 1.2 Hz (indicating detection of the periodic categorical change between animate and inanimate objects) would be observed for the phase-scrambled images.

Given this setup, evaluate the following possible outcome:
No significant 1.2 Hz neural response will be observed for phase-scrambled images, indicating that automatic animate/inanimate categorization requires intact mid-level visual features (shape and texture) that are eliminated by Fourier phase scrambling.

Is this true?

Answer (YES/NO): NO